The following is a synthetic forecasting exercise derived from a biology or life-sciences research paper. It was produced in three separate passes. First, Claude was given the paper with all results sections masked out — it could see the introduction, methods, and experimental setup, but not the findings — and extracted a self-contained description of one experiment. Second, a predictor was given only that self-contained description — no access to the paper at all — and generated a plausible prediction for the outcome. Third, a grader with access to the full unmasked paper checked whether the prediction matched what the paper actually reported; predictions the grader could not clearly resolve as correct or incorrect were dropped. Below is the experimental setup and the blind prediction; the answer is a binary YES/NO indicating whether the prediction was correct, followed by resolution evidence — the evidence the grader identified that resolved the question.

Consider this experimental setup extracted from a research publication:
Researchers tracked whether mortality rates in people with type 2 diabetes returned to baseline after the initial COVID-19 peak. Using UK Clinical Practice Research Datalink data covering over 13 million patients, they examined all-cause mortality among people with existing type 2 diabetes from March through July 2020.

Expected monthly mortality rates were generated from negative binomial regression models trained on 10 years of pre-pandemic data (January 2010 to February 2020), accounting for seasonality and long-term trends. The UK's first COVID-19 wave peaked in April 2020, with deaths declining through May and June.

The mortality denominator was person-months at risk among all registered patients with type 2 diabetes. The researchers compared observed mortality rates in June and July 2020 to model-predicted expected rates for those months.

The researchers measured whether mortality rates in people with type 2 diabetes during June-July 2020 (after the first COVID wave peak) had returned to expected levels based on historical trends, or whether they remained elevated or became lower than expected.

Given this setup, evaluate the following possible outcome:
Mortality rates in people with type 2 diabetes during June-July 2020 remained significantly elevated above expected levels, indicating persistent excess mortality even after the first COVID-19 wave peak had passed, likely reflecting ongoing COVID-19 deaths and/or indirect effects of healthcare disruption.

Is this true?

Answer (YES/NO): NO